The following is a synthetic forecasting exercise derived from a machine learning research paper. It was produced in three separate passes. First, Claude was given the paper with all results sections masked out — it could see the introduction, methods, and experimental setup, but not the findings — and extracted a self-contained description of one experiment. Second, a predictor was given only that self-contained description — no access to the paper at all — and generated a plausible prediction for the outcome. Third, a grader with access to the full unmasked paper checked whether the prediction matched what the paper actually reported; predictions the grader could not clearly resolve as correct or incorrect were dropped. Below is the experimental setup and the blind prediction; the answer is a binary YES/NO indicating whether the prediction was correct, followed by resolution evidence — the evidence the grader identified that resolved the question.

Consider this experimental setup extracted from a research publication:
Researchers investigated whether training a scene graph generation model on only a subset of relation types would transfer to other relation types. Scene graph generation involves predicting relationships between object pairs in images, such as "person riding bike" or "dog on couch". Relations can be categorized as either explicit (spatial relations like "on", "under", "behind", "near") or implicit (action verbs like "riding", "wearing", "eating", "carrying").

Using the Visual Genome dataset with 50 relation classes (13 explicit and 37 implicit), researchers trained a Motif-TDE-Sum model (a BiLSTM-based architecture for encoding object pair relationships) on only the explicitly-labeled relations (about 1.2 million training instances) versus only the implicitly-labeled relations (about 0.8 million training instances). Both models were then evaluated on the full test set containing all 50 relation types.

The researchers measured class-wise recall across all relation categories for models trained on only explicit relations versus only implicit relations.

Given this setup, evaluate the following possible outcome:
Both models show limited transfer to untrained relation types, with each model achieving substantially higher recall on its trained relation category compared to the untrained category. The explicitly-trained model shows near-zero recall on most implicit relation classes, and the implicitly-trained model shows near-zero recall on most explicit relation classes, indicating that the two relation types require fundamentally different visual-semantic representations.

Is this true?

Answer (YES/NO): NO